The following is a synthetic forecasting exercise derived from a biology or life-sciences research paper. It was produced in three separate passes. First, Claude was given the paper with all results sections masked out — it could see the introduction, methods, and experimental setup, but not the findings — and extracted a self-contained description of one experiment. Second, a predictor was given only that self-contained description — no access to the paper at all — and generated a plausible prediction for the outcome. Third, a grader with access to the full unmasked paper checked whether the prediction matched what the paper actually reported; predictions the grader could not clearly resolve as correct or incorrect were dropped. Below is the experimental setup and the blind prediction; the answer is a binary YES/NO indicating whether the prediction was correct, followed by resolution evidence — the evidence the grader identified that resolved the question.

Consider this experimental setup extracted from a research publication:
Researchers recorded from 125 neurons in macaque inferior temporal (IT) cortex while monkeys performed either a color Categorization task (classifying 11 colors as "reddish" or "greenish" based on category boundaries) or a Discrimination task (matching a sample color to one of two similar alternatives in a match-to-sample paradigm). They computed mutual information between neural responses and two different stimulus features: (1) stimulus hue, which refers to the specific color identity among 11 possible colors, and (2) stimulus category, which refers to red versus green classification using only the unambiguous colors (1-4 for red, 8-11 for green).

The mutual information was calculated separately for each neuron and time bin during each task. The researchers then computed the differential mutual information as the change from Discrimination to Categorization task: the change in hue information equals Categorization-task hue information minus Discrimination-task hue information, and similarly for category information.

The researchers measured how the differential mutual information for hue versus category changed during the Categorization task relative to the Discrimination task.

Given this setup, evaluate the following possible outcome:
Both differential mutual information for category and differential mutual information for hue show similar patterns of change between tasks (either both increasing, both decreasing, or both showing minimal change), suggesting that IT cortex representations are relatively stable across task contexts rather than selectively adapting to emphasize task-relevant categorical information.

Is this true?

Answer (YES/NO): NO